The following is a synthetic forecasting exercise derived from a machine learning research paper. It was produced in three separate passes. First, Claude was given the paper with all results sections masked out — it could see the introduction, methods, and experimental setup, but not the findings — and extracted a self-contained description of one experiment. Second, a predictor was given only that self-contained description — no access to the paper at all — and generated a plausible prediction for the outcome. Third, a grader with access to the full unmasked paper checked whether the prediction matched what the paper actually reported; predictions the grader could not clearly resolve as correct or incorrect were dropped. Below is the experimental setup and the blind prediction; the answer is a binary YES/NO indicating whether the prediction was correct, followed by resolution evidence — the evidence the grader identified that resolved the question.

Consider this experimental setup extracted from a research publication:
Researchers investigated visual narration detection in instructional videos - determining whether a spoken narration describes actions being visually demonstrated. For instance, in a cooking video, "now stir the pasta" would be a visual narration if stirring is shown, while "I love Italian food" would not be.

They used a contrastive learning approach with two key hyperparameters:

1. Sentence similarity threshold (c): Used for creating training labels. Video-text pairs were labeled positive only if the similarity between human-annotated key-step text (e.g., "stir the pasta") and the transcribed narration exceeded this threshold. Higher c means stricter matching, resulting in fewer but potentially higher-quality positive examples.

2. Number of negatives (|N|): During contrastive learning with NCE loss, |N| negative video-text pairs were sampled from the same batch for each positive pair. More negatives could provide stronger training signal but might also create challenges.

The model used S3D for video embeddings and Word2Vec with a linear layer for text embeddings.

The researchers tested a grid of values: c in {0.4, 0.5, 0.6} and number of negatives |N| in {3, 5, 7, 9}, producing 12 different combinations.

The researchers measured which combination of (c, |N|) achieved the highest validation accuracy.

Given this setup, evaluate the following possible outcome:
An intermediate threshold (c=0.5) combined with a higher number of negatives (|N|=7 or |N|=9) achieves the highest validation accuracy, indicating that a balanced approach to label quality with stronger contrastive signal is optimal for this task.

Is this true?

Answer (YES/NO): NO